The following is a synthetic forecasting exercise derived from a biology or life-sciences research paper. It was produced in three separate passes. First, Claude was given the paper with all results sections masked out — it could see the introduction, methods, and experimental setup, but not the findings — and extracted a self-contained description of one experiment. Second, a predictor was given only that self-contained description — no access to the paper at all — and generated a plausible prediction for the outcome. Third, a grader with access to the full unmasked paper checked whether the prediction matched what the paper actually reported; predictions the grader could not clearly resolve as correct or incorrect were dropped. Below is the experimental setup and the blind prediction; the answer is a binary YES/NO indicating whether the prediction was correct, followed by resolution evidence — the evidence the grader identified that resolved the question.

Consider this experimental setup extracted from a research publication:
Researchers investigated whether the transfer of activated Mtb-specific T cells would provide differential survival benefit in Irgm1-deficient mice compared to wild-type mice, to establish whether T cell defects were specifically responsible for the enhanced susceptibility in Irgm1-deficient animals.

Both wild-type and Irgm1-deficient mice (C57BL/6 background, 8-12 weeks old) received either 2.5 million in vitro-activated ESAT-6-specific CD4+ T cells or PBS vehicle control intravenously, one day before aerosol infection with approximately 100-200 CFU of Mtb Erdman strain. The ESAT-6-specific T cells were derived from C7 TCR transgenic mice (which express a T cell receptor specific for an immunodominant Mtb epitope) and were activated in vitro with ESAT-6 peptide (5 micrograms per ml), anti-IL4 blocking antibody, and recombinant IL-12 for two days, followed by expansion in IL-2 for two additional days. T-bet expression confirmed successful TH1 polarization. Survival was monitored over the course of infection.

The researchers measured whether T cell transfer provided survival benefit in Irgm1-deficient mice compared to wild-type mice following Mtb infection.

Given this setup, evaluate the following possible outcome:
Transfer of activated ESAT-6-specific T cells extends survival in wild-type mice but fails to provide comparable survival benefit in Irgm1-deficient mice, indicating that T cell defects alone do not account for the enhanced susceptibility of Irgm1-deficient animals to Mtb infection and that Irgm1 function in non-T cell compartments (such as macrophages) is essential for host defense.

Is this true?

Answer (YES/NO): NO